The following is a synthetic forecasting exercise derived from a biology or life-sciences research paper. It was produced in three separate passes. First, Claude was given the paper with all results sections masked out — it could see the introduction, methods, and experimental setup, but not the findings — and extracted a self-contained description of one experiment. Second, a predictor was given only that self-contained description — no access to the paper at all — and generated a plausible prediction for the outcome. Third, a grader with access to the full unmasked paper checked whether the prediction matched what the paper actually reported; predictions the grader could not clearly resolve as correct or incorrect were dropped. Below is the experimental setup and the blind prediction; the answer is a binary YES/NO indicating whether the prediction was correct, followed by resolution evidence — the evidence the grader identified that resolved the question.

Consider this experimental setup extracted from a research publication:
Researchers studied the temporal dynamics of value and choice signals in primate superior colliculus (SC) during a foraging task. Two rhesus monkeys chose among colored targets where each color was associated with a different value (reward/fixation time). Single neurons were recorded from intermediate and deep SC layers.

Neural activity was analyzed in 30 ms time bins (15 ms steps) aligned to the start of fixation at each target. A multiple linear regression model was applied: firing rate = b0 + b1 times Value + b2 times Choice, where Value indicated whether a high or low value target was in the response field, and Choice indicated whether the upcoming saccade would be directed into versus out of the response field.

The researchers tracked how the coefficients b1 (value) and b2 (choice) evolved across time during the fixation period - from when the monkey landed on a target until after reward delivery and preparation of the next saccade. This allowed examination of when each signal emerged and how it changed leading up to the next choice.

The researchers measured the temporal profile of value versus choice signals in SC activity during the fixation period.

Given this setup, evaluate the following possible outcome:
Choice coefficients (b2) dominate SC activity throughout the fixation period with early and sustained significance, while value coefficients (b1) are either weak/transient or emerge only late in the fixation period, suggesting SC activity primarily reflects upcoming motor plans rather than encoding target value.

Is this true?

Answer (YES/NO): NO